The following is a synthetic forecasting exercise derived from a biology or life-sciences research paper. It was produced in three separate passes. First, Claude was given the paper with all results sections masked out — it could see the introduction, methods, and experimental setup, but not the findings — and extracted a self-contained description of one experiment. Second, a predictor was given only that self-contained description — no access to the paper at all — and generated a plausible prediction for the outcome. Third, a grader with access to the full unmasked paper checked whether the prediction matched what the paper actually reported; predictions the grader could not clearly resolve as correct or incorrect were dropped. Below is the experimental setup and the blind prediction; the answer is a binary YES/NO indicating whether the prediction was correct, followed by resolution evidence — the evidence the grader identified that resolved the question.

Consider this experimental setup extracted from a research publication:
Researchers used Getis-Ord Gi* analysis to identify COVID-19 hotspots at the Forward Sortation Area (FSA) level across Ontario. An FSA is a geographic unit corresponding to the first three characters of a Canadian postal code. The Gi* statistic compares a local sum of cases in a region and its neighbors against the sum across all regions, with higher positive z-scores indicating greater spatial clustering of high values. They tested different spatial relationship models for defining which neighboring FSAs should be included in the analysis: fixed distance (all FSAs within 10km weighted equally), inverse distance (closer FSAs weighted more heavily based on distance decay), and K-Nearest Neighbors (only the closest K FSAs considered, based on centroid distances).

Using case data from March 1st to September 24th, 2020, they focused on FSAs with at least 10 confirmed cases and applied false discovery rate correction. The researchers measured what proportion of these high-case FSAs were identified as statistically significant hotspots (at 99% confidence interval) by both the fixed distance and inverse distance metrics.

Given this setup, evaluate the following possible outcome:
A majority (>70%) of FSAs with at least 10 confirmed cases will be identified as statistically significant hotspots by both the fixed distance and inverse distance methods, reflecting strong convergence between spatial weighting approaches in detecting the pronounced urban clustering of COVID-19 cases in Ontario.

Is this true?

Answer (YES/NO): NO